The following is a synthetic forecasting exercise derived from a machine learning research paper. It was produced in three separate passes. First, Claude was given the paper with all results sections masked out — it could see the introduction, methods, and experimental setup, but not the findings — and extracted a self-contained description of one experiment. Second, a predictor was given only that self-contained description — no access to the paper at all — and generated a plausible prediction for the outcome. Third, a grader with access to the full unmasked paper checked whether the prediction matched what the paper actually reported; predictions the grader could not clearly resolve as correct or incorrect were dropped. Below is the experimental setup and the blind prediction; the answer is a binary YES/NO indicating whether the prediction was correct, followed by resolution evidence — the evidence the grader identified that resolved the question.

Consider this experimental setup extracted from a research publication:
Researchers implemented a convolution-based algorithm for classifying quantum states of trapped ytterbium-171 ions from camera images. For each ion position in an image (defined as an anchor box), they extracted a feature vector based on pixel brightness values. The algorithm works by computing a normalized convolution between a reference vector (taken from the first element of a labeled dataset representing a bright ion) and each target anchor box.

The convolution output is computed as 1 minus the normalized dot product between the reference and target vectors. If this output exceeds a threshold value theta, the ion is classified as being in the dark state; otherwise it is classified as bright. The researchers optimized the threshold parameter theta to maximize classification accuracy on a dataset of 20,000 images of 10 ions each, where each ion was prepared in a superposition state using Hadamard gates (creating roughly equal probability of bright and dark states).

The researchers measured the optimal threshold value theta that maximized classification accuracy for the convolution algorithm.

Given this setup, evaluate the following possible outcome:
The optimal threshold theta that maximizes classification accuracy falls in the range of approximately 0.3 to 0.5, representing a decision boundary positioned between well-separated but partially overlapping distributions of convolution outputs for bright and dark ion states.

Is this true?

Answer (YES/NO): NO